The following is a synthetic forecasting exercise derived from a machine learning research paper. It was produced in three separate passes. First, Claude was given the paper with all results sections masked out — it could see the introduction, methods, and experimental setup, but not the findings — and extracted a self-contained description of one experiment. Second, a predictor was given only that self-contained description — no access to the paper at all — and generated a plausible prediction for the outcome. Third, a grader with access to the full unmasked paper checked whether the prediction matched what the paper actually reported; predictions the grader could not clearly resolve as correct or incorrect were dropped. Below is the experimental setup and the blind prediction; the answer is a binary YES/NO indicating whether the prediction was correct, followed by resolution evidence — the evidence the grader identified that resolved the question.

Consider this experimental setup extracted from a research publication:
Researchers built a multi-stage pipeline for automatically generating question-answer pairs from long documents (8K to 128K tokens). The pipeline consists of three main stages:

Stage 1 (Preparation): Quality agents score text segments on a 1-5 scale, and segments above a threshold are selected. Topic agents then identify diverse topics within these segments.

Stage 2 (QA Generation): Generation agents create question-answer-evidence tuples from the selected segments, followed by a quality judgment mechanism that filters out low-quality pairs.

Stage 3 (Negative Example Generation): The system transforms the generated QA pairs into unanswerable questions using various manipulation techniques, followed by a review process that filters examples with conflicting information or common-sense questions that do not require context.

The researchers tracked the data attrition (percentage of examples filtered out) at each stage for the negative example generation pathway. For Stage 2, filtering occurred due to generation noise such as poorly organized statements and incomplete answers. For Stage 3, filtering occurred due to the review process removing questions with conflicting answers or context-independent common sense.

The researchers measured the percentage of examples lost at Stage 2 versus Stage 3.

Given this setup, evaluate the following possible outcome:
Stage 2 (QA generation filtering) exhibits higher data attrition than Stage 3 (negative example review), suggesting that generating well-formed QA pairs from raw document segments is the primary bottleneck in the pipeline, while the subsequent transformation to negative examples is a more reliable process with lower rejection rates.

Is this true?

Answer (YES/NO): NO